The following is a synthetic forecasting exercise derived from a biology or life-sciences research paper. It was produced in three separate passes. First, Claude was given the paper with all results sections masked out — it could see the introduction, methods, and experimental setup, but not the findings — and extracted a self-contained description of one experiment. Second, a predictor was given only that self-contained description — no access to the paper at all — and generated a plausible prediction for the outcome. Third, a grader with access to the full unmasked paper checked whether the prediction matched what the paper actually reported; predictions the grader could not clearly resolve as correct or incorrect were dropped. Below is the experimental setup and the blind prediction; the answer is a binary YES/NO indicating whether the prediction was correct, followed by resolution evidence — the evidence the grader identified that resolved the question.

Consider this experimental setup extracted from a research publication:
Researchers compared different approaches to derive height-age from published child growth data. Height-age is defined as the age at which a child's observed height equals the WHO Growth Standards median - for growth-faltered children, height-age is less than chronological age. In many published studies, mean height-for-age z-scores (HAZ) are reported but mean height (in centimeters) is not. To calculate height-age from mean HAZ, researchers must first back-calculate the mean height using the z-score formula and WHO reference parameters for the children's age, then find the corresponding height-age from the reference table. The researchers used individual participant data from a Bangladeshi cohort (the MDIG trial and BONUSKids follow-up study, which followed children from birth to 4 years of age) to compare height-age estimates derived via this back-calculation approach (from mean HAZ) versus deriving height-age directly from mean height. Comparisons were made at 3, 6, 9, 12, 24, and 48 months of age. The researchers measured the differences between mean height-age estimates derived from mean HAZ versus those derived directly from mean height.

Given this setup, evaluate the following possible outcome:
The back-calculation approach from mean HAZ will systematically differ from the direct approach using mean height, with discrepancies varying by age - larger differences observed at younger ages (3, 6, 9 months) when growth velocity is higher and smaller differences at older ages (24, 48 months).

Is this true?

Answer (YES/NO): NO